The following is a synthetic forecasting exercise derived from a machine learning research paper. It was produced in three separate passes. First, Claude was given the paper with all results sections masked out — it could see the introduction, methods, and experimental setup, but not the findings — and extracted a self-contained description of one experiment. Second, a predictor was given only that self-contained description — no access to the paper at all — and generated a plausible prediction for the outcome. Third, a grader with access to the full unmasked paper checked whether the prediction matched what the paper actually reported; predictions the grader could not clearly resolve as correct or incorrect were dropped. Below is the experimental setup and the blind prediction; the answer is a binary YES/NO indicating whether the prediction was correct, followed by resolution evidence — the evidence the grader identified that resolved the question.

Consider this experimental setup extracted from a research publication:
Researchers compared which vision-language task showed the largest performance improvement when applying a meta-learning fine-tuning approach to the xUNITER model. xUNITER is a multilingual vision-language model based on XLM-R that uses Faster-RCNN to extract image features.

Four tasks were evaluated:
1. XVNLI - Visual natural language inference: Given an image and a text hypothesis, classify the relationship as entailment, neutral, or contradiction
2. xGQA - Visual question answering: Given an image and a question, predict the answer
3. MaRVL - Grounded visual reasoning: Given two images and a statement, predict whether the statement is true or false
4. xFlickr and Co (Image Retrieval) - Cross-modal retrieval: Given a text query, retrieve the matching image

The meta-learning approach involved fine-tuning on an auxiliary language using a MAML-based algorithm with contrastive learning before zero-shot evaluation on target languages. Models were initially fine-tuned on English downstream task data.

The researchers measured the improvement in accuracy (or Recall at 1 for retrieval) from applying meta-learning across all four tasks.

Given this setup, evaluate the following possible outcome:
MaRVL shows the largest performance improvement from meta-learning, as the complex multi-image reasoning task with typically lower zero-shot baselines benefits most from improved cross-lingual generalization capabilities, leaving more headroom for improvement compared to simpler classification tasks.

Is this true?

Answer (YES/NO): YES